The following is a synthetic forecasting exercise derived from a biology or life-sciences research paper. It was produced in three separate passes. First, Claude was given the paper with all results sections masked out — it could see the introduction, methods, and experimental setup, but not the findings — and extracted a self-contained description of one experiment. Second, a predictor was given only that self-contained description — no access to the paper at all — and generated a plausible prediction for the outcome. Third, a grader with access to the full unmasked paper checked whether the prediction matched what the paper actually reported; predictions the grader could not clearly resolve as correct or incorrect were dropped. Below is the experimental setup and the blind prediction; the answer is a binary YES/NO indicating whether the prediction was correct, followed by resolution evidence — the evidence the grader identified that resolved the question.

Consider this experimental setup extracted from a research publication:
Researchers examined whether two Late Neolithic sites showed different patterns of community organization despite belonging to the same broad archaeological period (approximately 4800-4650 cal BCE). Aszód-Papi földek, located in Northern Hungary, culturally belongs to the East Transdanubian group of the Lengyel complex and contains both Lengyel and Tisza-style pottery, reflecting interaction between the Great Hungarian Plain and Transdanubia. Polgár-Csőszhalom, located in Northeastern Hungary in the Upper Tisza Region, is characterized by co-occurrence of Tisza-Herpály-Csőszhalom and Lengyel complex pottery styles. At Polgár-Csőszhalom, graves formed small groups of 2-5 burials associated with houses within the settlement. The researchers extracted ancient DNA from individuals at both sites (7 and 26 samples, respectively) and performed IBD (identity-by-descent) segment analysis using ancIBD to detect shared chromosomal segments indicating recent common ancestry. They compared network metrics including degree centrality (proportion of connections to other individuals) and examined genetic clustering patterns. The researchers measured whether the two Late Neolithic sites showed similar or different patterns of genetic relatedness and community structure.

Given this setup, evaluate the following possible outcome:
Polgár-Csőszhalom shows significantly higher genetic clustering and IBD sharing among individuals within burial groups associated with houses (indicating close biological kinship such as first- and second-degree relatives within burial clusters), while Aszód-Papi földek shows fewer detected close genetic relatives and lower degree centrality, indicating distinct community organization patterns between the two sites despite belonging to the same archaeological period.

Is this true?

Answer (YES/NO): NO